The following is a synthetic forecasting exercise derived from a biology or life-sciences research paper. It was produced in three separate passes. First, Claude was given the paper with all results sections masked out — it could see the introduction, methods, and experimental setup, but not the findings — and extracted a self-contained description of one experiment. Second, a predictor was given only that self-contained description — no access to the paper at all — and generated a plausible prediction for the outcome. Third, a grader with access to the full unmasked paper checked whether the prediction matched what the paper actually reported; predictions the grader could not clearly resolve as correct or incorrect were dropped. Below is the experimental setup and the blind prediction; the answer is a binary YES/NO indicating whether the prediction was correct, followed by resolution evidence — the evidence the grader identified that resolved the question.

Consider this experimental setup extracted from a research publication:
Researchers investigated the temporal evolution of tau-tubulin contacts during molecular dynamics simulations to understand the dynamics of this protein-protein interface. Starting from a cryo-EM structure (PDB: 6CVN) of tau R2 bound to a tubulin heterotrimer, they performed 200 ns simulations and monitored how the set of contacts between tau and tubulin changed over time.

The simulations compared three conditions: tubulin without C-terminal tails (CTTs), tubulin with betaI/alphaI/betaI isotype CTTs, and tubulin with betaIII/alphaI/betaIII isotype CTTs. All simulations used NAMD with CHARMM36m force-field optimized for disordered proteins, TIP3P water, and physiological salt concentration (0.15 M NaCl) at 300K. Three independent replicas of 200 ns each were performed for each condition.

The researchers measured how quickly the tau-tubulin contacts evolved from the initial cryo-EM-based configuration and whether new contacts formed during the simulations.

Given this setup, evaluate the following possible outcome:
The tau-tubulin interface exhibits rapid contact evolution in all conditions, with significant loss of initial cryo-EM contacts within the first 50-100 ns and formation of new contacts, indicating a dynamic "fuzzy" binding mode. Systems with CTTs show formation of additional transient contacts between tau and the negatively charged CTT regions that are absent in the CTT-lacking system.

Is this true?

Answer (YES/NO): YES